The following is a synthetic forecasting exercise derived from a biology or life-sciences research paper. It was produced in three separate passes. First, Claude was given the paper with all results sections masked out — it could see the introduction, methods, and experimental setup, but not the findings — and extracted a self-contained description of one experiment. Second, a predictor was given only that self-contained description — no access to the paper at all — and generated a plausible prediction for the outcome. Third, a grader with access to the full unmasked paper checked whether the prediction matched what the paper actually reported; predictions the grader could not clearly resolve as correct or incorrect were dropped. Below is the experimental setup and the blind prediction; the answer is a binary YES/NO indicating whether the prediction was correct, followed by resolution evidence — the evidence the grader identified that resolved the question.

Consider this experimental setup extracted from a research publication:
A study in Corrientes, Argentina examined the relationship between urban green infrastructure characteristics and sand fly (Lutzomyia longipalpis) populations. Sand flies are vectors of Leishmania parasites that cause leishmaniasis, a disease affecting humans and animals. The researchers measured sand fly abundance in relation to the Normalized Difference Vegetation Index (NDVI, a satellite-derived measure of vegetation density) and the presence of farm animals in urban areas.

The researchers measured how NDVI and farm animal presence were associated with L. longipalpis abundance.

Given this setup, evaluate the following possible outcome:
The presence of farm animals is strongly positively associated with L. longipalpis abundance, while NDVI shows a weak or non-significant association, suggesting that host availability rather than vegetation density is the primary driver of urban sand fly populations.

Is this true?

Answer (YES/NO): NO